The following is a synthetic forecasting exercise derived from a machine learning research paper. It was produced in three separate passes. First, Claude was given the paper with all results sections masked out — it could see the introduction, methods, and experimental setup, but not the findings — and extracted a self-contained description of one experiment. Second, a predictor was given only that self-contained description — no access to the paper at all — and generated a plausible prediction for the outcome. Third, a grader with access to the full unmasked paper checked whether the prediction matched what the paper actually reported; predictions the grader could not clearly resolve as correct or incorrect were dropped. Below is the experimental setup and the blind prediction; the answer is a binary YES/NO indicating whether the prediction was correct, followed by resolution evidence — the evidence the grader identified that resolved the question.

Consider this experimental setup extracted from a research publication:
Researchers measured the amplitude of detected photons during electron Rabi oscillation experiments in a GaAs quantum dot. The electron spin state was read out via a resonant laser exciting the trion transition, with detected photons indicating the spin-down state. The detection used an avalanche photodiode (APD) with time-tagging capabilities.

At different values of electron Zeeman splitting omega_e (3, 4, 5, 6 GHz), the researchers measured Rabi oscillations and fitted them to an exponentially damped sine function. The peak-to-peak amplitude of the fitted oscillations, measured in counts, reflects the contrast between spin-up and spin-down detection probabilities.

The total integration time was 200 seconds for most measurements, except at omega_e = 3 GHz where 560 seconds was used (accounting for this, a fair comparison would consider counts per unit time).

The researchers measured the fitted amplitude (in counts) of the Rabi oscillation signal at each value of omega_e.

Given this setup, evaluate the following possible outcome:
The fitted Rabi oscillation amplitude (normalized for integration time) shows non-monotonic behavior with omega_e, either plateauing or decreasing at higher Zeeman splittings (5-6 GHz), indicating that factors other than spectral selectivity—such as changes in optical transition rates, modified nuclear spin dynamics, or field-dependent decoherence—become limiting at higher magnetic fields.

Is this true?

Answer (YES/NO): YES